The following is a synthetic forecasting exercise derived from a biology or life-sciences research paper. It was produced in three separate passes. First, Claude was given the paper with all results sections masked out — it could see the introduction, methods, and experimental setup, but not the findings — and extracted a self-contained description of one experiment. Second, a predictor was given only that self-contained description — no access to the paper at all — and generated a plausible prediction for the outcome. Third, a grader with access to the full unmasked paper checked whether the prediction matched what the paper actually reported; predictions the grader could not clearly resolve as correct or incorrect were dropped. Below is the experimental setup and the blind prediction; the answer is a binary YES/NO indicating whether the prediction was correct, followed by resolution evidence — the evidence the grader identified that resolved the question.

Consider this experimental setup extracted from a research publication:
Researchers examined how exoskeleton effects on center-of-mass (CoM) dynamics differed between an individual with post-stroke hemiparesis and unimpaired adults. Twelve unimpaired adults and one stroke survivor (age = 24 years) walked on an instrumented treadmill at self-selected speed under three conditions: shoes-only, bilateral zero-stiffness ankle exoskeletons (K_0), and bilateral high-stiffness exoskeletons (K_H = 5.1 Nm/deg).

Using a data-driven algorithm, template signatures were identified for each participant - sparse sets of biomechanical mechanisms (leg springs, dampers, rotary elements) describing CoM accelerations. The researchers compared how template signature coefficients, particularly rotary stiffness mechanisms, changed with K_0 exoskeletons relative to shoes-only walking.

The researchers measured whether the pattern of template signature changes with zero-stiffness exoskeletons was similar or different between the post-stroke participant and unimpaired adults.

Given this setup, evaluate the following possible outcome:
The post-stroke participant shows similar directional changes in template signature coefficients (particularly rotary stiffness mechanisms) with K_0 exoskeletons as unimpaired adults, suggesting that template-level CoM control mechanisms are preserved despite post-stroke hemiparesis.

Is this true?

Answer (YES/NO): NO